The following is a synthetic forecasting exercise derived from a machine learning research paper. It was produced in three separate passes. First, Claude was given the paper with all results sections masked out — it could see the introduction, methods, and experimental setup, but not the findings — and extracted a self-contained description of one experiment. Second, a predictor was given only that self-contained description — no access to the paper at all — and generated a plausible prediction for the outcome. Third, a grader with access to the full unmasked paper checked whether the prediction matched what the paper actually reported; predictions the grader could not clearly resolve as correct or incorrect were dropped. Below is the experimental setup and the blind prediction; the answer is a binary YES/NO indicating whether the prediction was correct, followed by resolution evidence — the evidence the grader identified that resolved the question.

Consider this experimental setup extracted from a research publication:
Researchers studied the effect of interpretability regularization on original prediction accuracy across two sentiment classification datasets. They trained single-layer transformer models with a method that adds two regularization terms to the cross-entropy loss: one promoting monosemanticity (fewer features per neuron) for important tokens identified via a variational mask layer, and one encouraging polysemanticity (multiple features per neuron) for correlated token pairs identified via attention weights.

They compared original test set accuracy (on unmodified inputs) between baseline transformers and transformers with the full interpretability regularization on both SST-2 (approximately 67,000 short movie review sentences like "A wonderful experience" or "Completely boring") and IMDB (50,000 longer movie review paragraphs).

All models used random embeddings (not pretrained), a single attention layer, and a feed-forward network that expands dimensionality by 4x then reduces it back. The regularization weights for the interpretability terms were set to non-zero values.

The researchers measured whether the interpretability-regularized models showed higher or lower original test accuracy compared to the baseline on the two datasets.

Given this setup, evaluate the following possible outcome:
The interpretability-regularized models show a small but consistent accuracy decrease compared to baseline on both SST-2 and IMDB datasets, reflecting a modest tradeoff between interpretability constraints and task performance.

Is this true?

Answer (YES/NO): NO